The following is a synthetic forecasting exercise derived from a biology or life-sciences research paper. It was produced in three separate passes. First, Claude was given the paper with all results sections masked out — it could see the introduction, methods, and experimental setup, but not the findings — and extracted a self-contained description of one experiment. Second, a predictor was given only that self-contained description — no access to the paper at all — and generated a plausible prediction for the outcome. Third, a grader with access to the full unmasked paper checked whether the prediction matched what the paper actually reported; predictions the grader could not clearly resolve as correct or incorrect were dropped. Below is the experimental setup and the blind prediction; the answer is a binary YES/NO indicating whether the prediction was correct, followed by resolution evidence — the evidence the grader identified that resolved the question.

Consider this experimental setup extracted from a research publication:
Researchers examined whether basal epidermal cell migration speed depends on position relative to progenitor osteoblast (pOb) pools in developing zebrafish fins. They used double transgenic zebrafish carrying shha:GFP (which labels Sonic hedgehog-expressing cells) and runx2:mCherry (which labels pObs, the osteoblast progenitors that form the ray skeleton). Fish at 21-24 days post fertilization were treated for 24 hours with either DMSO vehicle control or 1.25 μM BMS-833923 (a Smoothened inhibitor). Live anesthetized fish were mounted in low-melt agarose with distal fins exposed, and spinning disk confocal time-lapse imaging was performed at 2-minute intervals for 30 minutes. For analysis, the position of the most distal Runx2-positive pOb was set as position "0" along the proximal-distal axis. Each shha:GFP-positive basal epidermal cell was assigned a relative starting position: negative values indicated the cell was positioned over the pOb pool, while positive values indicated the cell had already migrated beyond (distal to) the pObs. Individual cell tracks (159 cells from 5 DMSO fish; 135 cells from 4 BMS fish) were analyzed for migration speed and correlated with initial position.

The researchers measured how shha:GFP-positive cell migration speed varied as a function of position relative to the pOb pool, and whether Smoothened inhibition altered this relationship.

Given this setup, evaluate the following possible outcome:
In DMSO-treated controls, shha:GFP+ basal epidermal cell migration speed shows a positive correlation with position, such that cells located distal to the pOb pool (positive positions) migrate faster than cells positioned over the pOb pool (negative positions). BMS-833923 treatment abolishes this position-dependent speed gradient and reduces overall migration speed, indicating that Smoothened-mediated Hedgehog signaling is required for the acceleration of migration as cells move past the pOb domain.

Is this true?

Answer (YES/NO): NO